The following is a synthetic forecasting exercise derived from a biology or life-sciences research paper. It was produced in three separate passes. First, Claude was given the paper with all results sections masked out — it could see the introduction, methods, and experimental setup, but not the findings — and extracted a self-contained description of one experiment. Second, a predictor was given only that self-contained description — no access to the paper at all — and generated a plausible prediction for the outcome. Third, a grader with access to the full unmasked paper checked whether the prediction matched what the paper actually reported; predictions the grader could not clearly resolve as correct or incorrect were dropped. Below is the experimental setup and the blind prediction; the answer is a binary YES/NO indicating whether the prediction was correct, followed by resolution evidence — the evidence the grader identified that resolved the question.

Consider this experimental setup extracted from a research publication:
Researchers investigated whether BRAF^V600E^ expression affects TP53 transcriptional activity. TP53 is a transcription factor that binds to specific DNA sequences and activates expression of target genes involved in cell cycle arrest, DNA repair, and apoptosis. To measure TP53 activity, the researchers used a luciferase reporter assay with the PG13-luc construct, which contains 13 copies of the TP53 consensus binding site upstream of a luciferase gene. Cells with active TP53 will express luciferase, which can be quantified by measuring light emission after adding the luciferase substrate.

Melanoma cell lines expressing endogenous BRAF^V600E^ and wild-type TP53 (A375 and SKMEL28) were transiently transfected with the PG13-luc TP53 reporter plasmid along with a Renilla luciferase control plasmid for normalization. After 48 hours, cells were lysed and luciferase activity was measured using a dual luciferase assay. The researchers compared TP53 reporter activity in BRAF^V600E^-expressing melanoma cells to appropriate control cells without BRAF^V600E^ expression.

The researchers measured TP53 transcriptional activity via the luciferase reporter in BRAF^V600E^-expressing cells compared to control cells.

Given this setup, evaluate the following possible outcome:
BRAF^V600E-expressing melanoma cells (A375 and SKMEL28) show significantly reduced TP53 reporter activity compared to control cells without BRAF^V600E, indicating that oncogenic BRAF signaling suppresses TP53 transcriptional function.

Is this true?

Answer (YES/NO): YES